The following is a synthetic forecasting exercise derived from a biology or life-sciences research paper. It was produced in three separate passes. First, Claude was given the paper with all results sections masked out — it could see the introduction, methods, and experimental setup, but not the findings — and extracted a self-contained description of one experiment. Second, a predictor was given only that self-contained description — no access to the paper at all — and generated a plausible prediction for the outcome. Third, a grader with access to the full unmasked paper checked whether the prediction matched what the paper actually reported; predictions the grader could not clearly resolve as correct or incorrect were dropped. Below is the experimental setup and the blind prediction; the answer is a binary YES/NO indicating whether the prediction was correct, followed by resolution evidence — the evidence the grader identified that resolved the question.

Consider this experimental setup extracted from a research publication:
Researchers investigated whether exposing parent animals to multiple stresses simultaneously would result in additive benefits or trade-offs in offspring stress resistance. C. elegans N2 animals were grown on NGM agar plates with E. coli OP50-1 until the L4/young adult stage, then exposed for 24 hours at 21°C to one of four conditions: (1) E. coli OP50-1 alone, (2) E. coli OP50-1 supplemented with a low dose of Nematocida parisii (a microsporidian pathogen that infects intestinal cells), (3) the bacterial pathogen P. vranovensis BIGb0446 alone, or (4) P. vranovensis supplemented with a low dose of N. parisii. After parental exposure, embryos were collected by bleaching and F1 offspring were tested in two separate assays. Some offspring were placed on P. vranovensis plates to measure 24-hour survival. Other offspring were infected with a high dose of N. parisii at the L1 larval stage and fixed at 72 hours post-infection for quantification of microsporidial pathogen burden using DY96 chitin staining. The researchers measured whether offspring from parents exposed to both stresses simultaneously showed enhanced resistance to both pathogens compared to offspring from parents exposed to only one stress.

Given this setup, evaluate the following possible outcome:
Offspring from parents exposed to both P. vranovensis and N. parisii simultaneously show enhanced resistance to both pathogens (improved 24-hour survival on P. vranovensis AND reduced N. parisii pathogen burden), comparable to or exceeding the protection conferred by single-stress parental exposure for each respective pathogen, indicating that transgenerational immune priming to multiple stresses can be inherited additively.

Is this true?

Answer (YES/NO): NO